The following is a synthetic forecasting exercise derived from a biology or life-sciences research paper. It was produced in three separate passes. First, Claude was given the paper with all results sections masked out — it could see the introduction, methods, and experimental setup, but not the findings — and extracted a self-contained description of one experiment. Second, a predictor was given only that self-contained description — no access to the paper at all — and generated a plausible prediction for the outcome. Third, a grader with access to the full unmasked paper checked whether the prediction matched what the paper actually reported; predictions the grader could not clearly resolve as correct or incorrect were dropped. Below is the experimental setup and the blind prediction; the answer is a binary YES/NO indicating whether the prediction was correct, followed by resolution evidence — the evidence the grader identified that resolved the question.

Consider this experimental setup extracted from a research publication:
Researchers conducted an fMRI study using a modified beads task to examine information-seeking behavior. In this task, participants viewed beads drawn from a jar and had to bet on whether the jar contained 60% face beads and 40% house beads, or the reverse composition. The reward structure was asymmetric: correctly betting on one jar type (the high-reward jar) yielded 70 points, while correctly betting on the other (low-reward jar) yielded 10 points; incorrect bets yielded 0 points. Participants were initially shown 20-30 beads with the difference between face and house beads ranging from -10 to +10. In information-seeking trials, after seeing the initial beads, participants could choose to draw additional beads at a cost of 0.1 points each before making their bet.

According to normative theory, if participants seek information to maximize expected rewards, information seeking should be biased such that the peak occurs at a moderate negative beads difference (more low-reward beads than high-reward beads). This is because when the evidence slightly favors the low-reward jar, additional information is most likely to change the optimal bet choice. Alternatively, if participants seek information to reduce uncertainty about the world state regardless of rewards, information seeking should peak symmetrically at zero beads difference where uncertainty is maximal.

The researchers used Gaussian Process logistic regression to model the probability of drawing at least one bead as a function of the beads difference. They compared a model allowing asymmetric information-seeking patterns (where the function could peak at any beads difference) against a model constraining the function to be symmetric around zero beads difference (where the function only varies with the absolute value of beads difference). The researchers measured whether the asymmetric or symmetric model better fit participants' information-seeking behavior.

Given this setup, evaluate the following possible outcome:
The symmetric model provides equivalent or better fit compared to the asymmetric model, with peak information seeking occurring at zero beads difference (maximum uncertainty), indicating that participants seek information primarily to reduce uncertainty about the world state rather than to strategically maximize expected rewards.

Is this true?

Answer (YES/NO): NO